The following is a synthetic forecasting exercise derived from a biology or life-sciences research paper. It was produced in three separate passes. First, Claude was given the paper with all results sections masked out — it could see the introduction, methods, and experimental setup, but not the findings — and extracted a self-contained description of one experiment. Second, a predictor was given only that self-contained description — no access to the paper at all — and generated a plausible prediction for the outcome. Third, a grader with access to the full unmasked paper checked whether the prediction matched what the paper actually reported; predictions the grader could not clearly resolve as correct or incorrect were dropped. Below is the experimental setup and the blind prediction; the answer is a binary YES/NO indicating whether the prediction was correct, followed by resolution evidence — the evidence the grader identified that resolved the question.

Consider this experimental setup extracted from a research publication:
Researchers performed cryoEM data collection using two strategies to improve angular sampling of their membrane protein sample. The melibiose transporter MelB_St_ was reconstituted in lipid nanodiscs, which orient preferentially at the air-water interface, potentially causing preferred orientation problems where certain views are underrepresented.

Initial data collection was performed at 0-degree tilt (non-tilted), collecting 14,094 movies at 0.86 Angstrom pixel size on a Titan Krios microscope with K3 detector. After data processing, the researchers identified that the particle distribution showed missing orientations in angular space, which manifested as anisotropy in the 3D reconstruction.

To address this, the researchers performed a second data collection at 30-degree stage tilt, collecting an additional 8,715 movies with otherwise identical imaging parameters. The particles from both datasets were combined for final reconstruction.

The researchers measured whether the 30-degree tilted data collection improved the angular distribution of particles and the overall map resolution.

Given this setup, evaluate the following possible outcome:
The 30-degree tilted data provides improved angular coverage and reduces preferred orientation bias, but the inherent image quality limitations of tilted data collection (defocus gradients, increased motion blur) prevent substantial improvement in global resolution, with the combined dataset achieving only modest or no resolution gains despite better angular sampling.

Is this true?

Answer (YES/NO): YES